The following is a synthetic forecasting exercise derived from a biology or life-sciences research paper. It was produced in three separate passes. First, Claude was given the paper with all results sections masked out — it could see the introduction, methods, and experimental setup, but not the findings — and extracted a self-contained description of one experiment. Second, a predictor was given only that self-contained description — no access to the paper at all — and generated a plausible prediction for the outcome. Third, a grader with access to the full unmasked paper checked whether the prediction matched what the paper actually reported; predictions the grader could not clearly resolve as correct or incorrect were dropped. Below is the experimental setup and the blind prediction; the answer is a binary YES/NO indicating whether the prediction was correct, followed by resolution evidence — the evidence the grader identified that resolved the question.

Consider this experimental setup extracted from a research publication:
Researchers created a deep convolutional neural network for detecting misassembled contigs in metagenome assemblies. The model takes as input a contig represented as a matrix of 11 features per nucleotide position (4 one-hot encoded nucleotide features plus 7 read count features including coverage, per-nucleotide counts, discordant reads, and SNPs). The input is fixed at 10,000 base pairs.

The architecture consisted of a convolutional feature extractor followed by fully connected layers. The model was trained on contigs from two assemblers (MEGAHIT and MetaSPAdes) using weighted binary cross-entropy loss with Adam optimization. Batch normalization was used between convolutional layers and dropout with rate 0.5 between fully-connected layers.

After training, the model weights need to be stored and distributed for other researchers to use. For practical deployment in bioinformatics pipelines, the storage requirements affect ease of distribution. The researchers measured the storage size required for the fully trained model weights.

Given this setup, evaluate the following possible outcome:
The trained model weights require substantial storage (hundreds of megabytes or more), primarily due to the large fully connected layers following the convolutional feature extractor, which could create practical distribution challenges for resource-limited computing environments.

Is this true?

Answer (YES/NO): NO